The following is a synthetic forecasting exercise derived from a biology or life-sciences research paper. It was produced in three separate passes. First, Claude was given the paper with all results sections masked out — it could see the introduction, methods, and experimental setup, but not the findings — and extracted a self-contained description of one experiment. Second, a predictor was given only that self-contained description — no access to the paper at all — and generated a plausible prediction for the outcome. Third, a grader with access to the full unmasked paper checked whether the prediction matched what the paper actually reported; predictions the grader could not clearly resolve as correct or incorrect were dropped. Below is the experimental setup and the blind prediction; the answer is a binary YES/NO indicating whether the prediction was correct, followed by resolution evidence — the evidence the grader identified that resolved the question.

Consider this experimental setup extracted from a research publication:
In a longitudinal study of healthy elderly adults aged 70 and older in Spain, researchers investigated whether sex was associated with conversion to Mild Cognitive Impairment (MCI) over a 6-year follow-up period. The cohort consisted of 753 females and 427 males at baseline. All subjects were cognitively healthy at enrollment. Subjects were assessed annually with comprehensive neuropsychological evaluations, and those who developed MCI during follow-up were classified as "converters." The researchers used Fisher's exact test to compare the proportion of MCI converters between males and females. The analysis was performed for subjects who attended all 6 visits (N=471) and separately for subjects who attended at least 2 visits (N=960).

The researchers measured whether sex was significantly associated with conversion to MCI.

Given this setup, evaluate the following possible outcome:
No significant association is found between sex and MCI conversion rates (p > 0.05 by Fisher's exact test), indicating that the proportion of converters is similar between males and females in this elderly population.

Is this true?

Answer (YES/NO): YES